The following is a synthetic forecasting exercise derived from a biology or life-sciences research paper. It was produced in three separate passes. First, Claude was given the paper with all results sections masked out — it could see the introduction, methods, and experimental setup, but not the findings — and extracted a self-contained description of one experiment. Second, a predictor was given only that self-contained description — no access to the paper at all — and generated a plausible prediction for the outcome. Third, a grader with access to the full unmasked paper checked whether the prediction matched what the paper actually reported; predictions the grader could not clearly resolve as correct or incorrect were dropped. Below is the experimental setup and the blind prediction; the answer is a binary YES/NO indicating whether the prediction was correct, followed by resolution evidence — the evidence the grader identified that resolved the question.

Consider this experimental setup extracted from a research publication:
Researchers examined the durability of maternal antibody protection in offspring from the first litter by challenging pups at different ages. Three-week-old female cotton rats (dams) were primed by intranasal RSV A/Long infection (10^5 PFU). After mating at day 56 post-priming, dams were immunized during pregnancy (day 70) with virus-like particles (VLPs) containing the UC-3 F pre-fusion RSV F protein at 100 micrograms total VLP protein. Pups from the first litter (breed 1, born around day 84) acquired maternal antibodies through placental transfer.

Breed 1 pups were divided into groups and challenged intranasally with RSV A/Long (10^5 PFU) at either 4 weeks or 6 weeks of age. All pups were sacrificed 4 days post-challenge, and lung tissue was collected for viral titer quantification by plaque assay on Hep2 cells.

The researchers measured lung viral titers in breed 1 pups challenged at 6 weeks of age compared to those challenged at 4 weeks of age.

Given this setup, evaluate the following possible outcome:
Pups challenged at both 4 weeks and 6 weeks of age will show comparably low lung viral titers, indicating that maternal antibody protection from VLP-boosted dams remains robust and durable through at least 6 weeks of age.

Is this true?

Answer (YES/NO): NO